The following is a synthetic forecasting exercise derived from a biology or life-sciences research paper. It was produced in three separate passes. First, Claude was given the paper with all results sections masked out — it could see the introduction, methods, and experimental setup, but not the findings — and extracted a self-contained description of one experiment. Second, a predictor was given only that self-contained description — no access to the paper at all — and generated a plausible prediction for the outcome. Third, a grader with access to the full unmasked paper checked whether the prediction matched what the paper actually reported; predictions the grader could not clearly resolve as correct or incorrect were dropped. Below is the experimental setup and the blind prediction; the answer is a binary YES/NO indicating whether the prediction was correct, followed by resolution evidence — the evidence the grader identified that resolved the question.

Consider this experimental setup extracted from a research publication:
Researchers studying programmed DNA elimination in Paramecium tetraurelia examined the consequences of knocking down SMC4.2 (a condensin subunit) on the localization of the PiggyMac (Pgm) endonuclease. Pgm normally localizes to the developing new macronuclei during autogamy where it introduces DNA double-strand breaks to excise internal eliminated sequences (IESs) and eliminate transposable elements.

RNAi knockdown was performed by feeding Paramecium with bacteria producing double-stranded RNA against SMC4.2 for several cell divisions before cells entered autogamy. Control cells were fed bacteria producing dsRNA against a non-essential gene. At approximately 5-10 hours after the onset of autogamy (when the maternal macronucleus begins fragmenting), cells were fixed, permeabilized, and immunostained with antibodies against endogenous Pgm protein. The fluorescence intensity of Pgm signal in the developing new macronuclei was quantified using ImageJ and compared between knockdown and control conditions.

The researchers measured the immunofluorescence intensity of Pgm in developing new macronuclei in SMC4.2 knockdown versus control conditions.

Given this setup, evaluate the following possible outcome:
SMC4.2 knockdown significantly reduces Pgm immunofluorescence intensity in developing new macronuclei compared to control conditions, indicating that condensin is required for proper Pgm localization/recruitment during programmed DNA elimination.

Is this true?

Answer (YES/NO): YES